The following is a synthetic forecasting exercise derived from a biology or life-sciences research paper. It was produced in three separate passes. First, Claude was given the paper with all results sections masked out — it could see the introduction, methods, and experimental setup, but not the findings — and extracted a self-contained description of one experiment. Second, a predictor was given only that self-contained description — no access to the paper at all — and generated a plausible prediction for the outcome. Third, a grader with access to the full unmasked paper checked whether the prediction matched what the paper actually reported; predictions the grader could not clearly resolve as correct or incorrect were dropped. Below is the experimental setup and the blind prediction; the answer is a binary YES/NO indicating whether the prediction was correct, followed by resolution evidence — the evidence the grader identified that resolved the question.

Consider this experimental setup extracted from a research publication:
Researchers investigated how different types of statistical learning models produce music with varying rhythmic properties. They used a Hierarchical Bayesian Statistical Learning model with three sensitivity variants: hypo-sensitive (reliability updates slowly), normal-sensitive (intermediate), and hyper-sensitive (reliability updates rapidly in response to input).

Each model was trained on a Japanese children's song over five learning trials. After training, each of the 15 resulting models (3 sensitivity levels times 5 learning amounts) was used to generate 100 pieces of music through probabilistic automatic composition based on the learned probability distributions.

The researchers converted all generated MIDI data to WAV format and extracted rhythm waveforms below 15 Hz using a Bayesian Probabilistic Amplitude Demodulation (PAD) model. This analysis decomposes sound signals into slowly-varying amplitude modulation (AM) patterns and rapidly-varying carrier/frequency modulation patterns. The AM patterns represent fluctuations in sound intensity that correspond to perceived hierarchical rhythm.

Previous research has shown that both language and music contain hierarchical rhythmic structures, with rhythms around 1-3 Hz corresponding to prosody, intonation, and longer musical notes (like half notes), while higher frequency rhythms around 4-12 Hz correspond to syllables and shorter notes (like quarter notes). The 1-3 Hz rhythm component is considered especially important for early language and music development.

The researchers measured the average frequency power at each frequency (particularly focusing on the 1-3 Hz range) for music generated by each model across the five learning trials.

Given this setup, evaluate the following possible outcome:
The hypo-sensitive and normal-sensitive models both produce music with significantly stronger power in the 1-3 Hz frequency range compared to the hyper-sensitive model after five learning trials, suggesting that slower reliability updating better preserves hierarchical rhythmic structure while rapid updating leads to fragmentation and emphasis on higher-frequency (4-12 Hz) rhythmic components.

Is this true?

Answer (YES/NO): NO